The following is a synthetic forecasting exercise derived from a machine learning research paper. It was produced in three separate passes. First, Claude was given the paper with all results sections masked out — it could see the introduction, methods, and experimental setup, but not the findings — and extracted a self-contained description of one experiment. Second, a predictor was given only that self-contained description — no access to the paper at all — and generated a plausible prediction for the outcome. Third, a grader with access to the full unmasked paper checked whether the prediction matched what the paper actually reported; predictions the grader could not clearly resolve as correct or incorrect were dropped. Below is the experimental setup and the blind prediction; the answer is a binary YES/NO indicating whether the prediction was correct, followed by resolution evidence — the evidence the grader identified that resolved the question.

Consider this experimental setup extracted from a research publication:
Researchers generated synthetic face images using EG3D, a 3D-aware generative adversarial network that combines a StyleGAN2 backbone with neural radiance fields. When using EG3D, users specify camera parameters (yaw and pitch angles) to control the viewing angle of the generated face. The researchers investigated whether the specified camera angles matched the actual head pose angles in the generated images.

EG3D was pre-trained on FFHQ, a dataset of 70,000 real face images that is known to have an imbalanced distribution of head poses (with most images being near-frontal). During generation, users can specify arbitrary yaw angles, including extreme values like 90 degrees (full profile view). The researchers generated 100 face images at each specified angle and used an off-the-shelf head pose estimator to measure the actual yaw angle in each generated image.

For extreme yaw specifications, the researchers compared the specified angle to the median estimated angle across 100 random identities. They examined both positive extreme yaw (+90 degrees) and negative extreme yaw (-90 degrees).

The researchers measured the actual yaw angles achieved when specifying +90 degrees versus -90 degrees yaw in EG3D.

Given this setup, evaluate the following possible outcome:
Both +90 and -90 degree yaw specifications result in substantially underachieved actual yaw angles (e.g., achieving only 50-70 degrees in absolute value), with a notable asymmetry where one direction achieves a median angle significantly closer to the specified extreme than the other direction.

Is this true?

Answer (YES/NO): NO